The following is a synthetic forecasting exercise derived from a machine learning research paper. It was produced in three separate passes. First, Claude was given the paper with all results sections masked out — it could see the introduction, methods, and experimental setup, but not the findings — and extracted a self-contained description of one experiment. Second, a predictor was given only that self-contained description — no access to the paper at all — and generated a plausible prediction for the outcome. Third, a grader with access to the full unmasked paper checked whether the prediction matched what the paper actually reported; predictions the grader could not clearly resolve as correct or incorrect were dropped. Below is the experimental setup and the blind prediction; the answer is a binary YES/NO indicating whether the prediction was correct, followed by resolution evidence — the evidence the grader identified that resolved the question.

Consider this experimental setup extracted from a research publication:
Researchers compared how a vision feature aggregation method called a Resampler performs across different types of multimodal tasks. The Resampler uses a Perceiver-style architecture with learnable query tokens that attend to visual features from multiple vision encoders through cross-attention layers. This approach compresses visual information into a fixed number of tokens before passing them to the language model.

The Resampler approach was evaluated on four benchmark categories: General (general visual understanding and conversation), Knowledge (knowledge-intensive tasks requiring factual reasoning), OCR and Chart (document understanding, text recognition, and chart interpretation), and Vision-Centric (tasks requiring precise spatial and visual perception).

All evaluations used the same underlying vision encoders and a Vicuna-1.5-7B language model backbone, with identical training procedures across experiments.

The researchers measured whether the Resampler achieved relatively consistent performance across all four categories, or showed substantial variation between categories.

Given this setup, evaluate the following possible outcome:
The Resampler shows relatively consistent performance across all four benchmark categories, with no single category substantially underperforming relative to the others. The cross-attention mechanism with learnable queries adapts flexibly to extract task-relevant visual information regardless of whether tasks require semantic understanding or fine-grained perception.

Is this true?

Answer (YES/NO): NO